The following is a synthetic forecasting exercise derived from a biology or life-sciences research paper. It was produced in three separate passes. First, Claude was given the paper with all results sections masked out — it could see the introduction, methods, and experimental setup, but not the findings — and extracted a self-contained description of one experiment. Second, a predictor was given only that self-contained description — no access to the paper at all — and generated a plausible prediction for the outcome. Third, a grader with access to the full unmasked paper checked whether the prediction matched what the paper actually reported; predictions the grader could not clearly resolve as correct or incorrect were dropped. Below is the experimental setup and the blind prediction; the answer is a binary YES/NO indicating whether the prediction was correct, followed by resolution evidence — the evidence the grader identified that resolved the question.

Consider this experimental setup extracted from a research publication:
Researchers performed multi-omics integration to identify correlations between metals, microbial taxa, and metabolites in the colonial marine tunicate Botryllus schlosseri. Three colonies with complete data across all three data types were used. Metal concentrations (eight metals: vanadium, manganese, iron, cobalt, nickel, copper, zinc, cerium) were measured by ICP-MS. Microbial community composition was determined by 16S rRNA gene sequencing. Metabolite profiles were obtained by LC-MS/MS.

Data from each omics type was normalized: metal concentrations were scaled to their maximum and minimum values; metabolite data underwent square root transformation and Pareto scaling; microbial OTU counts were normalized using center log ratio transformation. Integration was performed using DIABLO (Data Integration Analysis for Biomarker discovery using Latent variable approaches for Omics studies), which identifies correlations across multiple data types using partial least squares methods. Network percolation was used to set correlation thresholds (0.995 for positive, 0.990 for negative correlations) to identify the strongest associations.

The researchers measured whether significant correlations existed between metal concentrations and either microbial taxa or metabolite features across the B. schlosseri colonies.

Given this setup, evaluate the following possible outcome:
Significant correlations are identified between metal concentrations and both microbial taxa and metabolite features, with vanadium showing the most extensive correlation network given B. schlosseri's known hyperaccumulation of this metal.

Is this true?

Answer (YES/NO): NO